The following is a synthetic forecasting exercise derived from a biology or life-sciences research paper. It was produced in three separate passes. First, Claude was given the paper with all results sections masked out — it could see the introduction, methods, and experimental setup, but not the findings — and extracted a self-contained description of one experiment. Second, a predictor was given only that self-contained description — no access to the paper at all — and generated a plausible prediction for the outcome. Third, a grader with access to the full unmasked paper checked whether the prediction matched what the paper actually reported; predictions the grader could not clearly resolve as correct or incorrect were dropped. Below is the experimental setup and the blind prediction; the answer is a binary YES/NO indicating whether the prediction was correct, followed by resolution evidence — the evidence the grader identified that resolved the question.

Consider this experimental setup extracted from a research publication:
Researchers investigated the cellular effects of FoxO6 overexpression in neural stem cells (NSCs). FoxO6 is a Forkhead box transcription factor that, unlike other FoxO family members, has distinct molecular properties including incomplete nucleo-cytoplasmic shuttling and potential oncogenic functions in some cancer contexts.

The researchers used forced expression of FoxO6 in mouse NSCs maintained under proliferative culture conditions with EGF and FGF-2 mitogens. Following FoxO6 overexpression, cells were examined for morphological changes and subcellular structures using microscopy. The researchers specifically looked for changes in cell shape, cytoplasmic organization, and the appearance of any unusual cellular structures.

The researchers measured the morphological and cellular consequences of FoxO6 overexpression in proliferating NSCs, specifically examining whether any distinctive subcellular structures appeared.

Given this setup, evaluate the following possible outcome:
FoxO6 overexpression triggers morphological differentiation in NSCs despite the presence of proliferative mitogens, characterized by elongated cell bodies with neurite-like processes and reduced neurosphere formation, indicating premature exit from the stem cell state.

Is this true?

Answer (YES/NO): NO